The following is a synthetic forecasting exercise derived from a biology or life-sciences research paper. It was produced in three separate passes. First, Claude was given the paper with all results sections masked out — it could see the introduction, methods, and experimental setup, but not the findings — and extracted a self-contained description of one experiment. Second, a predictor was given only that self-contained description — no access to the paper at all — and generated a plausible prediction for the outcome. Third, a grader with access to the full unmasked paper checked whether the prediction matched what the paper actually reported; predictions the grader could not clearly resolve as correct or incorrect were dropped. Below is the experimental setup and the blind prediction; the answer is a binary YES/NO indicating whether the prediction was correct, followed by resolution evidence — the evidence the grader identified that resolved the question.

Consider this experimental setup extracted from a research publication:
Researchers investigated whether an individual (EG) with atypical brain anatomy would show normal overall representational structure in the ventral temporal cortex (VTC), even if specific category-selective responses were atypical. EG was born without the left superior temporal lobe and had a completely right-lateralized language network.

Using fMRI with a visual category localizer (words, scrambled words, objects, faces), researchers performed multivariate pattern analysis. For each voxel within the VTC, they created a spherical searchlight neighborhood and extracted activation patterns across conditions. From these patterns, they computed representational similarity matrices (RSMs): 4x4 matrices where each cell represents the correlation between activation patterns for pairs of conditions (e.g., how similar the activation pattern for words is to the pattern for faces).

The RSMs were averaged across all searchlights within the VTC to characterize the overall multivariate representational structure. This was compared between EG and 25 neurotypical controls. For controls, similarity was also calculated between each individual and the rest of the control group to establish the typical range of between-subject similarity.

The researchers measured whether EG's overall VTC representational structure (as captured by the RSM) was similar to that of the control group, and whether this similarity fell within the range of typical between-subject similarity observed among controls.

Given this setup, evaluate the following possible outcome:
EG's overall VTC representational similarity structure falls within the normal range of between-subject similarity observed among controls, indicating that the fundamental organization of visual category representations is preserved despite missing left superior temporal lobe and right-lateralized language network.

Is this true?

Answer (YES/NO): YES